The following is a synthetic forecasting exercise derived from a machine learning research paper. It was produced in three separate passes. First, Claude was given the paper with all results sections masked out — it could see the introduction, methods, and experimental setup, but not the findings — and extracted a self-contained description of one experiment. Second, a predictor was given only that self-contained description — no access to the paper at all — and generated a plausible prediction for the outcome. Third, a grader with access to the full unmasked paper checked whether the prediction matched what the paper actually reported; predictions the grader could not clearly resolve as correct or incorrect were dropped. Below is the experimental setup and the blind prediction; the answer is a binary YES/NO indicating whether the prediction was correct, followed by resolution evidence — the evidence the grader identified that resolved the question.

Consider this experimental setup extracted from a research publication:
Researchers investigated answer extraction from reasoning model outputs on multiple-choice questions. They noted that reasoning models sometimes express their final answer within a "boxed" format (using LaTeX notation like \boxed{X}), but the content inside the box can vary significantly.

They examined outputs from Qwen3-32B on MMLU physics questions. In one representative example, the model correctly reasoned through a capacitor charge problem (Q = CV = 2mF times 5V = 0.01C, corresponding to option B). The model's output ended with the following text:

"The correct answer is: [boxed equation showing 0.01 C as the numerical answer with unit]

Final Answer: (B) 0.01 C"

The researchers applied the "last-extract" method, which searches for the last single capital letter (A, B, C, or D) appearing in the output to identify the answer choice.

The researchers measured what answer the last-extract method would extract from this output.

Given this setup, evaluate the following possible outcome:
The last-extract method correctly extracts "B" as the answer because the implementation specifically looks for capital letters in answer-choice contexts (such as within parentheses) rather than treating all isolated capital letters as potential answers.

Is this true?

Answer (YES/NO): NO